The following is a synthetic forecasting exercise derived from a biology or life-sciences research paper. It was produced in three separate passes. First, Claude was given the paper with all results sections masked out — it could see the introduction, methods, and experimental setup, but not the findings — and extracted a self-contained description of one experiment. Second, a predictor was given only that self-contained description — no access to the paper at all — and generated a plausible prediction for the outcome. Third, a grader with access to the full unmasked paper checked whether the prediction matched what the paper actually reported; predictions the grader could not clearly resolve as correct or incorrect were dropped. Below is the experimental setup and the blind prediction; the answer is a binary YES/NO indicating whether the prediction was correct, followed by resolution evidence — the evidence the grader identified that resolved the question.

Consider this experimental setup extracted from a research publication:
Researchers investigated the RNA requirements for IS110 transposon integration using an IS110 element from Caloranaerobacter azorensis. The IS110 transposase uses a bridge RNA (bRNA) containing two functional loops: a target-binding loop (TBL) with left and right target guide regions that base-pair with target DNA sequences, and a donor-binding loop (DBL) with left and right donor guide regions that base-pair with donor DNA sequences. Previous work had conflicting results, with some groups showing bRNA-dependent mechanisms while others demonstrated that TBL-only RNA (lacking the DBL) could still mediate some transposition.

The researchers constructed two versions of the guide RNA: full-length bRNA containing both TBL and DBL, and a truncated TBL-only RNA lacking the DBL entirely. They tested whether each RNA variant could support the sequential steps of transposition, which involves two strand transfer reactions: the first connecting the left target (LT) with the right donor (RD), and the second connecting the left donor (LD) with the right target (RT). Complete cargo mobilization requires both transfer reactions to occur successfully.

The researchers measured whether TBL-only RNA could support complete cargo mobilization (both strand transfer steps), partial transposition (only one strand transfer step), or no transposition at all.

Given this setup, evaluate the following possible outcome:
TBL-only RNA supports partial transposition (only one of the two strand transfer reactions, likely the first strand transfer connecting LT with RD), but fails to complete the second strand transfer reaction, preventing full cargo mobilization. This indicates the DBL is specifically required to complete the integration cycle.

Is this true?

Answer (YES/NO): YES